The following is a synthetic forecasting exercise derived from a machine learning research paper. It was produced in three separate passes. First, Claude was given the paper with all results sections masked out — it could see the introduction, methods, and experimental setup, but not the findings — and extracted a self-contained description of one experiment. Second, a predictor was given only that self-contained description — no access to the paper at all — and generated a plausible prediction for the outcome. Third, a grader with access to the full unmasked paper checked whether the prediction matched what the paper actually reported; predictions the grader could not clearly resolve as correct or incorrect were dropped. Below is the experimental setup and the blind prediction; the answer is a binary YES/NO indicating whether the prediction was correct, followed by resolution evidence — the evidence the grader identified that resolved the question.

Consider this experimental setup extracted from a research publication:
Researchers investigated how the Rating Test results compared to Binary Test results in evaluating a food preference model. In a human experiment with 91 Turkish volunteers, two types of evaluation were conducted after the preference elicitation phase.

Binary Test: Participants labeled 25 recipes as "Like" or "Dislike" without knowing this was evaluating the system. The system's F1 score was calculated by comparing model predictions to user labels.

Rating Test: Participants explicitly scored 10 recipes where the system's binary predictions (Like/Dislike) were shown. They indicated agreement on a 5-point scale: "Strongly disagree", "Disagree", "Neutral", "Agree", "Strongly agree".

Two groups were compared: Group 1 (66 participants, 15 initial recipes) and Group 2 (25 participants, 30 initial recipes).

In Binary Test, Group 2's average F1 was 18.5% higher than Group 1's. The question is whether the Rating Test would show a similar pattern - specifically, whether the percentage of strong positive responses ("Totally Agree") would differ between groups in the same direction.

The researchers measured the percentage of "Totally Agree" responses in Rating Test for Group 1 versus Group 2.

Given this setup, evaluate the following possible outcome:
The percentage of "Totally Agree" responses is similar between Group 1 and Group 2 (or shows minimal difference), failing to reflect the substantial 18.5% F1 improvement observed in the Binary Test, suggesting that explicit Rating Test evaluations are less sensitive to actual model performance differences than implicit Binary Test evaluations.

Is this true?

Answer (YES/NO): NO